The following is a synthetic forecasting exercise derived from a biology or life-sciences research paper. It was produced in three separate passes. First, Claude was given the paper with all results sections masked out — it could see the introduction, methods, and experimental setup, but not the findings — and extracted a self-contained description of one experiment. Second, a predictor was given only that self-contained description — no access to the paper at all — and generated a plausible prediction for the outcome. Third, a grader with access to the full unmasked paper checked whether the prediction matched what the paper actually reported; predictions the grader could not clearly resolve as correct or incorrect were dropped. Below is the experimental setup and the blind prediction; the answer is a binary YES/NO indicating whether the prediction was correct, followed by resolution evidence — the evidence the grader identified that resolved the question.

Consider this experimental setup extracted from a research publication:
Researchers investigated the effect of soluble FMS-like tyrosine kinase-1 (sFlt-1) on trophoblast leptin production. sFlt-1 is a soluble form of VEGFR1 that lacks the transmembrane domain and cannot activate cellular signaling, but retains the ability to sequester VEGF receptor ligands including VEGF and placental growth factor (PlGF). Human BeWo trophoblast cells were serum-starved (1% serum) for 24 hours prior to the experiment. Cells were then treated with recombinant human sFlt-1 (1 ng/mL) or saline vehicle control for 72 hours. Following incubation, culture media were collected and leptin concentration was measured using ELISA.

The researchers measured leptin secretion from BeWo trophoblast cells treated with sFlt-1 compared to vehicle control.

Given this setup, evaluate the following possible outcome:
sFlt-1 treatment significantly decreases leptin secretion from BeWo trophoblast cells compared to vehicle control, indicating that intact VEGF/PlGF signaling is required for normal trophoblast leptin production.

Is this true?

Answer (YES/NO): NO